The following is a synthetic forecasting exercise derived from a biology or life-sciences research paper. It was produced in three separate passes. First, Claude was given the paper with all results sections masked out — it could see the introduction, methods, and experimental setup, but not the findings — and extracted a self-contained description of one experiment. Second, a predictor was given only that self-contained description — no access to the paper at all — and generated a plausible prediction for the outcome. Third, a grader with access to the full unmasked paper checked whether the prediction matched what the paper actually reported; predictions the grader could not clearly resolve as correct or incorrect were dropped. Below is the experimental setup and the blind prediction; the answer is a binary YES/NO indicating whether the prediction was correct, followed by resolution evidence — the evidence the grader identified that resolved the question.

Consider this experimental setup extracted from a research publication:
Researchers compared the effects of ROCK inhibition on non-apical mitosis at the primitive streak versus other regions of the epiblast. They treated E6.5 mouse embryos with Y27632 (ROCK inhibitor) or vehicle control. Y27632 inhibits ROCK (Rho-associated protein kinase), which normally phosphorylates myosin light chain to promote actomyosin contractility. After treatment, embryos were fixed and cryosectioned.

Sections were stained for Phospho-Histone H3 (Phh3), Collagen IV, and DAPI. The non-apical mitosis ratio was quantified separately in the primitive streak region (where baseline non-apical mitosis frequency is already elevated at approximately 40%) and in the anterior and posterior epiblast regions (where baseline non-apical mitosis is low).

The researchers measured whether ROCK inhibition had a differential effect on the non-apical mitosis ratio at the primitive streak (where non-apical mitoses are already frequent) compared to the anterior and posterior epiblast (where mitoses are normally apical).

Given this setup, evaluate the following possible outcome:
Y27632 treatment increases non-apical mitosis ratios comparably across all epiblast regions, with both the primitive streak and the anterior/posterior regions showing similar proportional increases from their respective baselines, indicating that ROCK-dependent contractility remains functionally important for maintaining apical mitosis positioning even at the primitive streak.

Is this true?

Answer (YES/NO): NO